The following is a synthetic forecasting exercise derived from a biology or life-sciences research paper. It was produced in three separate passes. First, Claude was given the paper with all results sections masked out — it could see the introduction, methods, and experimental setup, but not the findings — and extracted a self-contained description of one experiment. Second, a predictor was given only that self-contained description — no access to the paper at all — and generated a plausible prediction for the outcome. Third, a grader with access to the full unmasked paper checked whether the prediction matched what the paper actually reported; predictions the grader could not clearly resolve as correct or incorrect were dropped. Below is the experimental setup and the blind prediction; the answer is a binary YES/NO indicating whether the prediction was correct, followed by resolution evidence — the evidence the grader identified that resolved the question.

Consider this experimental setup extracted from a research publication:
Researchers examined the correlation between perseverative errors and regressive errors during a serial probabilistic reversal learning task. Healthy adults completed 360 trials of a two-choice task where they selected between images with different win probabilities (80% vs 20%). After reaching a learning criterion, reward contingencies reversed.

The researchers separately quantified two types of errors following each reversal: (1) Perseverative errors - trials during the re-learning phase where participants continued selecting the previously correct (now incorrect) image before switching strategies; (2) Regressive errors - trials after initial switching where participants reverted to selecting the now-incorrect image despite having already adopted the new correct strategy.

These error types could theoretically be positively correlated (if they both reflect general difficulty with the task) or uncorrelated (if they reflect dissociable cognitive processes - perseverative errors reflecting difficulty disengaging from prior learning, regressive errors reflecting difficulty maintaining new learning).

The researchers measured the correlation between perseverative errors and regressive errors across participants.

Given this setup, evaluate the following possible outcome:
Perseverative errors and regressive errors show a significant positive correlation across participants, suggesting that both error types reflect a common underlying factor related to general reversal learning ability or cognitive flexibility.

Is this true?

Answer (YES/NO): NO